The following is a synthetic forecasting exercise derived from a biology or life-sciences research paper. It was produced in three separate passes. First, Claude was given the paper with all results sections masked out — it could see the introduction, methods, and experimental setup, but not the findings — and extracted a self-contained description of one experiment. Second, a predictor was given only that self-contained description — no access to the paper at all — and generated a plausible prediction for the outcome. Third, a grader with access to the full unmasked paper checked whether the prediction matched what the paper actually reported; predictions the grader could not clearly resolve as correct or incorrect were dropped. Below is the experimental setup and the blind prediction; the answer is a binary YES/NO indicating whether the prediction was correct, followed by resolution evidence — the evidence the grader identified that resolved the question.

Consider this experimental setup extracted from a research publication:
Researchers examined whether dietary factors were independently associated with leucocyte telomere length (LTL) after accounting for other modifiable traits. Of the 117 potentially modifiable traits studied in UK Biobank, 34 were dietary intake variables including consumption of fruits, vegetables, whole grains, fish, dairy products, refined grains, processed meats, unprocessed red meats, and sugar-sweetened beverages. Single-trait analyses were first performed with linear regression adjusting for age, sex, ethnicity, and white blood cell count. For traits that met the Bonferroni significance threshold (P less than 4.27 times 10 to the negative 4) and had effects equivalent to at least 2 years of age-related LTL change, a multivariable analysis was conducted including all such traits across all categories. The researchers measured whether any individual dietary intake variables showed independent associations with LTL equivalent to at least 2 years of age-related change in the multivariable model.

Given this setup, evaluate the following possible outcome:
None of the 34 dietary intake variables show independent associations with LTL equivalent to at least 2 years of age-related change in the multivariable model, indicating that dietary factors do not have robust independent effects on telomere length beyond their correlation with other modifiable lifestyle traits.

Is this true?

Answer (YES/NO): NO